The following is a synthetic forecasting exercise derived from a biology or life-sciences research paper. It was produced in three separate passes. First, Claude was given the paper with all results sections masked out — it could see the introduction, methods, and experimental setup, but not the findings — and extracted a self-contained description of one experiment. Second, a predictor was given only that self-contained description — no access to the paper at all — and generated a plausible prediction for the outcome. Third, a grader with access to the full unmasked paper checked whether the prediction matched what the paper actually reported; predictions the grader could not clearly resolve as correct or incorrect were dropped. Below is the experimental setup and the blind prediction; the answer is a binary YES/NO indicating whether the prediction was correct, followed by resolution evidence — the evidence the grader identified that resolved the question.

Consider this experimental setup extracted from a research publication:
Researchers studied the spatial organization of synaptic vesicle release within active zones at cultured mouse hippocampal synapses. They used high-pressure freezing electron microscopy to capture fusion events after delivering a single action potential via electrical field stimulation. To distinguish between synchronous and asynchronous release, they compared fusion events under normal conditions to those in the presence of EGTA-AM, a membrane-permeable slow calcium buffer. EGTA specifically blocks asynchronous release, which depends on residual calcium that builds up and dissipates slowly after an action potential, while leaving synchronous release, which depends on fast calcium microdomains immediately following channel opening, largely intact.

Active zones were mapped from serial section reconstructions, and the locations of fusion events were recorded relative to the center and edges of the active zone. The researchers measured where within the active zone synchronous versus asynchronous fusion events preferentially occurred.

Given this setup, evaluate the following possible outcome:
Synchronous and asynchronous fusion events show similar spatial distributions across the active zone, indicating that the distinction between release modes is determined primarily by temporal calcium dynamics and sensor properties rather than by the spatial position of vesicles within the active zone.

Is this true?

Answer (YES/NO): NO